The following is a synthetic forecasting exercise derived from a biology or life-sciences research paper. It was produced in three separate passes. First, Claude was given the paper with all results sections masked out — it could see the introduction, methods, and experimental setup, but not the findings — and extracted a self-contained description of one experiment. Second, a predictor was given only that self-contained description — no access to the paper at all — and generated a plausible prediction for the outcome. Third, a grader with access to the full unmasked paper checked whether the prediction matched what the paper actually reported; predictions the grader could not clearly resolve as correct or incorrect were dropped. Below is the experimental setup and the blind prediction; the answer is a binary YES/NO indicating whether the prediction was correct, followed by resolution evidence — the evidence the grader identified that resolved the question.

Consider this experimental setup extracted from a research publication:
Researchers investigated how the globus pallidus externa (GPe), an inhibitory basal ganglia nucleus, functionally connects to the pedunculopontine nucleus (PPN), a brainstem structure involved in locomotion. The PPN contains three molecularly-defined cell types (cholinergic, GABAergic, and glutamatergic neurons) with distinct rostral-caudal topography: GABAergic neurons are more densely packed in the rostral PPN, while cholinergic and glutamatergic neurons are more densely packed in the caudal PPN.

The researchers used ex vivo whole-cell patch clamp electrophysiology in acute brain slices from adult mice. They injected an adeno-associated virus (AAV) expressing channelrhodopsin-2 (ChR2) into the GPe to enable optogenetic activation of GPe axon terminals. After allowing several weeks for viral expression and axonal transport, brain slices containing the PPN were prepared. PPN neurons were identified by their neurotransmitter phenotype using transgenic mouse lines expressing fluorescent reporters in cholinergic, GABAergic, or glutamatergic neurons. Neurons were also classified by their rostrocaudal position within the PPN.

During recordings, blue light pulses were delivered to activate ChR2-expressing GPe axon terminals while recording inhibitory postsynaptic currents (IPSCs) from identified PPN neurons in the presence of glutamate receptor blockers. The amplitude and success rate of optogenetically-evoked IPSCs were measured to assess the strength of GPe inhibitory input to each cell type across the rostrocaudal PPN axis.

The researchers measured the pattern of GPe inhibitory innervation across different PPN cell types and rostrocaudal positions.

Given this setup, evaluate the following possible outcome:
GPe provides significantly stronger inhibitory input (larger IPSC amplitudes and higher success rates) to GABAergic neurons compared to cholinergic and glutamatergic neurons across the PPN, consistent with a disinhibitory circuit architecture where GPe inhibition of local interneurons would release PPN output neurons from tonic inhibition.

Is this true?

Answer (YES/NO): NO